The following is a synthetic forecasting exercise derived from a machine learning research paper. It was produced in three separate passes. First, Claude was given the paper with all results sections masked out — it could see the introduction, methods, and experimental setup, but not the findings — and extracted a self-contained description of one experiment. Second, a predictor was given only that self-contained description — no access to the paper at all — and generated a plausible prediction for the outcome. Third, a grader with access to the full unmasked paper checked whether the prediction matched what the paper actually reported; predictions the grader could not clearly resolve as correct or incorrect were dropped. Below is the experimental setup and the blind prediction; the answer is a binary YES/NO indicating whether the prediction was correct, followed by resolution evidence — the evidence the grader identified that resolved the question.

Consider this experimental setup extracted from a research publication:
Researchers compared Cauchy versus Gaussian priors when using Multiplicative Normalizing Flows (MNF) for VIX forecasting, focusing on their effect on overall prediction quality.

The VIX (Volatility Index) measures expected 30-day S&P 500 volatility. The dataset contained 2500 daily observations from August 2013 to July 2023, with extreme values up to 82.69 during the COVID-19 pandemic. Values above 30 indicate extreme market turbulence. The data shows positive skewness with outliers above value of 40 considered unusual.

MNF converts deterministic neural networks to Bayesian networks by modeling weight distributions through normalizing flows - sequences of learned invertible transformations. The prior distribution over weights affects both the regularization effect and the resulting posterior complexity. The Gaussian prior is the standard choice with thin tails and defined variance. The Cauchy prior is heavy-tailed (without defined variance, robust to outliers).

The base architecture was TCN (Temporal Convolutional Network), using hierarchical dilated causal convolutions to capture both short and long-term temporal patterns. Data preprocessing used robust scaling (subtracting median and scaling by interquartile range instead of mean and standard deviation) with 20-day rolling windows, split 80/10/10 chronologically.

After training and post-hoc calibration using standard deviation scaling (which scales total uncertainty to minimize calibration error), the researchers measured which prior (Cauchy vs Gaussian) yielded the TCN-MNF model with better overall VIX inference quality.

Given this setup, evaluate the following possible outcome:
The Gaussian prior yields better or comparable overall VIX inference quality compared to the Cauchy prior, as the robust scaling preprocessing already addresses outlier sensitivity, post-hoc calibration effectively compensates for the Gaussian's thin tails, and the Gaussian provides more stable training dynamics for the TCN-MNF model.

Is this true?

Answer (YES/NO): NO